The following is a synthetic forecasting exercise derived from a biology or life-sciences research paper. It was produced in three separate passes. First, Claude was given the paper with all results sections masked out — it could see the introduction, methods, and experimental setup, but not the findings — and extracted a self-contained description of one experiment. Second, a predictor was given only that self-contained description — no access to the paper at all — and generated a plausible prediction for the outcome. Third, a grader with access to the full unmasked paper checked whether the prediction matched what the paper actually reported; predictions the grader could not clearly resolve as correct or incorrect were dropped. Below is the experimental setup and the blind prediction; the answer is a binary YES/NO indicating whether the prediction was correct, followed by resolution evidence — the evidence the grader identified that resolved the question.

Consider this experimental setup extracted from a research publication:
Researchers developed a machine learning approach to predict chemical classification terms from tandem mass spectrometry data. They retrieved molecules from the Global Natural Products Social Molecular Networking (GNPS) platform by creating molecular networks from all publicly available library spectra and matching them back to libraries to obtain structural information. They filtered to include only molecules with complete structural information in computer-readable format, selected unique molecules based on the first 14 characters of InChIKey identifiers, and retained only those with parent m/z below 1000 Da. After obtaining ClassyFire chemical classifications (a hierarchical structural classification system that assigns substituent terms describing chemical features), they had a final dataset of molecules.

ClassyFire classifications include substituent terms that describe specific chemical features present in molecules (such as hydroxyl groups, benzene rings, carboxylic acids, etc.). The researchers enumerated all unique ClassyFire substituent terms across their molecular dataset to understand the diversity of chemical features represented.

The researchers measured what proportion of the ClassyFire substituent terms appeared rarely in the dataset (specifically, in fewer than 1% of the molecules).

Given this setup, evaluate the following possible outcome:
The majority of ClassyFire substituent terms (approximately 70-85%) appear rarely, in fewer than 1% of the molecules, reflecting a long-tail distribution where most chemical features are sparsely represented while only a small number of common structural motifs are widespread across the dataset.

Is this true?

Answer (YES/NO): NO